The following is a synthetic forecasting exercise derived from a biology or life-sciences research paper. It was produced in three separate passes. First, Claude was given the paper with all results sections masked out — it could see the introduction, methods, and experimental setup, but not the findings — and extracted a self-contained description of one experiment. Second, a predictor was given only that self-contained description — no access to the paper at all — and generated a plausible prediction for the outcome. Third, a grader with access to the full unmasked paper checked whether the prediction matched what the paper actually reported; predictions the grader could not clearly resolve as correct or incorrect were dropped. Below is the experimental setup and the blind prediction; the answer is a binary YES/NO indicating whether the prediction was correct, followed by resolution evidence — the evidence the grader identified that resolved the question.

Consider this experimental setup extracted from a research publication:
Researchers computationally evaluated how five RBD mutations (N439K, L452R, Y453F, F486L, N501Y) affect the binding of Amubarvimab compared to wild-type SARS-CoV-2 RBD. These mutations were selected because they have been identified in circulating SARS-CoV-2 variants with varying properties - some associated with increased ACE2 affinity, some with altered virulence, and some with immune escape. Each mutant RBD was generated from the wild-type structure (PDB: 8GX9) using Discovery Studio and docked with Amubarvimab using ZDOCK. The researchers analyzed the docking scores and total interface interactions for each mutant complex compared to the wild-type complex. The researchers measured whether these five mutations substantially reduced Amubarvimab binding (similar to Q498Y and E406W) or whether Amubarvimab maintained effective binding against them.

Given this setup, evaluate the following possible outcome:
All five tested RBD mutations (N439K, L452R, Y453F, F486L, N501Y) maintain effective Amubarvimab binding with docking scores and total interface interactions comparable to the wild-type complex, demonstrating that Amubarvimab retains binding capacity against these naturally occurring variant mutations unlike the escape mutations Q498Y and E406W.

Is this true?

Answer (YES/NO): YES